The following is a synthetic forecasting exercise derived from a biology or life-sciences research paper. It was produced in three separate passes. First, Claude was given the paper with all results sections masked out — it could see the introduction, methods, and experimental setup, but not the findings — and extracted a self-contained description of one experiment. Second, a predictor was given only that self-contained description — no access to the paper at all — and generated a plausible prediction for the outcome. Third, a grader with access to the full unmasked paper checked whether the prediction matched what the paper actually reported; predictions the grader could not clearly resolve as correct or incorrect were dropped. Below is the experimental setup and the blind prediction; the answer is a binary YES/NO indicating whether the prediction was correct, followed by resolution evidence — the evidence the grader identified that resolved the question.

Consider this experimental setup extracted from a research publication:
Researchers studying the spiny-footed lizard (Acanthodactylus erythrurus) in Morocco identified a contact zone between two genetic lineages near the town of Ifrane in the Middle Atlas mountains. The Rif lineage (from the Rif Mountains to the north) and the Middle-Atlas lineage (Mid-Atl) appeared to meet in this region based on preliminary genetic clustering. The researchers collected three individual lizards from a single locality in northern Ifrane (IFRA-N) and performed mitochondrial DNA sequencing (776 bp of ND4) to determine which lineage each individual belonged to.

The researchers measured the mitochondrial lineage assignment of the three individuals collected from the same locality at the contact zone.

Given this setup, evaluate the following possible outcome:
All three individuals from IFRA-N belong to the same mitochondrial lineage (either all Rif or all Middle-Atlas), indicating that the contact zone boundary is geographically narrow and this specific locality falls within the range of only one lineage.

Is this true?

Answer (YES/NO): NO